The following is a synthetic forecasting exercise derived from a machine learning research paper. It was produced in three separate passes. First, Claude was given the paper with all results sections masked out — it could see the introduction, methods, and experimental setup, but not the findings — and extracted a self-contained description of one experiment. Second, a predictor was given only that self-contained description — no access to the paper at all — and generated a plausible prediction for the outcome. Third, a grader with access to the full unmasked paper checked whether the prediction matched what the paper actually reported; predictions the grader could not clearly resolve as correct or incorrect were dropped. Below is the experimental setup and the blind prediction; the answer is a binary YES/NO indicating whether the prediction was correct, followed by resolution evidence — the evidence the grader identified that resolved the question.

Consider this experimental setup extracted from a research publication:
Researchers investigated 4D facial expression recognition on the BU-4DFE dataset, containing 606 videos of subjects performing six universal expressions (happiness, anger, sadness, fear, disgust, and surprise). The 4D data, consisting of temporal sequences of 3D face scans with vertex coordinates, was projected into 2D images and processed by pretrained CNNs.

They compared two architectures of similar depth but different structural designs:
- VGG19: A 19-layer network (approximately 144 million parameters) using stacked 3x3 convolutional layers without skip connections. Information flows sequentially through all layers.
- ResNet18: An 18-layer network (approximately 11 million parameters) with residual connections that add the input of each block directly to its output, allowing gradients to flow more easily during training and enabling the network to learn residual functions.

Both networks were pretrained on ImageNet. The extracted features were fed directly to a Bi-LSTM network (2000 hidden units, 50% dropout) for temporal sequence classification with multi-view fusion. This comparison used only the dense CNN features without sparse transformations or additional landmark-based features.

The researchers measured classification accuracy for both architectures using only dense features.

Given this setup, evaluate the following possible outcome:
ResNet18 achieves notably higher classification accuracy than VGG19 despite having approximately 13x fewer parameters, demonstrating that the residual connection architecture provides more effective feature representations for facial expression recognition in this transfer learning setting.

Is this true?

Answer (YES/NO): NO